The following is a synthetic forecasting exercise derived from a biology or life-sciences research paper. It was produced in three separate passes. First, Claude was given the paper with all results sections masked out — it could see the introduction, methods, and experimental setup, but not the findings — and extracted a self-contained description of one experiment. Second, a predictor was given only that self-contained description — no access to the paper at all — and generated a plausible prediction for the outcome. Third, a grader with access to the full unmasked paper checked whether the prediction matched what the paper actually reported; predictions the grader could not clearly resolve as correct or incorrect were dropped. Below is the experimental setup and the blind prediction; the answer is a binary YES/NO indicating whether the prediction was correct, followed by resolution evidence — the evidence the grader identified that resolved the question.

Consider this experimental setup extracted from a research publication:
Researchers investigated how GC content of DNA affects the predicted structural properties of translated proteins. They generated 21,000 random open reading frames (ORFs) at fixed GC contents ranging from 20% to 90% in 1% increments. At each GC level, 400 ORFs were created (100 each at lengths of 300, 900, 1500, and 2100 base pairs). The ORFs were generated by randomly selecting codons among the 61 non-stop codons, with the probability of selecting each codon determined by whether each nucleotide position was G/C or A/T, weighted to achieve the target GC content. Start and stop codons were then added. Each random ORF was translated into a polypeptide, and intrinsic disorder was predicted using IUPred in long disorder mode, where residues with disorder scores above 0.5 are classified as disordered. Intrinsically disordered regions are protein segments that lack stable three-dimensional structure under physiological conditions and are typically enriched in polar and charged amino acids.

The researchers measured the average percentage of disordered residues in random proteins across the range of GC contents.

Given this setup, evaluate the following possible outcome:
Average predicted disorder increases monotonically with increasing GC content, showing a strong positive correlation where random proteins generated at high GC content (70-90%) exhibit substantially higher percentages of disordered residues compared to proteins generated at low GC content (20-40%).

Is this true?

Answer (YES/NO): YES